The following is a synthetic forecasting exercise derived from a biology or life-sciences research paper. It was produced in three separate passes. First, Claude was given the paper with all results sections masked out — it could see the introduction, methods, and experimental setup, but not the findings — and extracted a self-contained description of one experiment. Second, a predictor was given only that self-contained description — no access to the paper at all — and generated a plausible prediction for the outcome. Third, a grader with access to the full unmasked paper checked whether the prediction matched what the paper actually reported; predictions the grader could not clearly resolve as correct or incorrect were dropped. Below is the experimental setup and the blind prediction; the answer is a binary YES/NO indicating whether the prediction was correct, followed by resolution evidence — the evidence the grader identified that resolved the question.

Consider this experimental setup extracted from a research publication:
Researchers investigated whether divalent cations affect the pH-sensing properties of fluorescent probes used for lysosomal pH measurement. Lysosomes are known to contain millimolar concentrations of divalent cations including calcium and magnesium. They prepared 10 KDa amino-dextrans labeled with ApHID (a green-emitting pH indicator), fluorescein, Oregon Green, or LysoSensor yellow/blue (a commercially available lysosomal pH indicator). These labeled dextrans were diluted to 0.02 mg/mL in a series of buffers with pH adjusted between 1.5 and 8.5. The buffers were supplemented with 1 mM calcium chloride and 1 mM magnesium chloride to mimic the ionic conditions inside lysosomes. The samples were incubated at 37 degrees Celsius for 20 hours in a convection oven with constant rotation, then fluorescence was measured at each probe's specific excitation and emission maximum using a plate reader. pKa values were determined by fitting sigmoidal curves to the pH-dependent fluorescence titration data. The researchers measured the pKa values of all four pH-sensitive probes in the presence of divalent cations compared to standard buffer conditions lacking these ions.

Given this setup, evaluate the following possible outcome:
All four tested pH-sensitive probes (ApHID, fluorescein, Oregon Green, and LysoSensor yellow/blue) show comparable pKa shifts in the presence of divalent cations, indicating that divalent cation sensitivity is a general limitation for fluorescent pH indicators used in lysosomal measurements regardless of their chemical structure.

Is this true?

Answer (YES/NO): NO